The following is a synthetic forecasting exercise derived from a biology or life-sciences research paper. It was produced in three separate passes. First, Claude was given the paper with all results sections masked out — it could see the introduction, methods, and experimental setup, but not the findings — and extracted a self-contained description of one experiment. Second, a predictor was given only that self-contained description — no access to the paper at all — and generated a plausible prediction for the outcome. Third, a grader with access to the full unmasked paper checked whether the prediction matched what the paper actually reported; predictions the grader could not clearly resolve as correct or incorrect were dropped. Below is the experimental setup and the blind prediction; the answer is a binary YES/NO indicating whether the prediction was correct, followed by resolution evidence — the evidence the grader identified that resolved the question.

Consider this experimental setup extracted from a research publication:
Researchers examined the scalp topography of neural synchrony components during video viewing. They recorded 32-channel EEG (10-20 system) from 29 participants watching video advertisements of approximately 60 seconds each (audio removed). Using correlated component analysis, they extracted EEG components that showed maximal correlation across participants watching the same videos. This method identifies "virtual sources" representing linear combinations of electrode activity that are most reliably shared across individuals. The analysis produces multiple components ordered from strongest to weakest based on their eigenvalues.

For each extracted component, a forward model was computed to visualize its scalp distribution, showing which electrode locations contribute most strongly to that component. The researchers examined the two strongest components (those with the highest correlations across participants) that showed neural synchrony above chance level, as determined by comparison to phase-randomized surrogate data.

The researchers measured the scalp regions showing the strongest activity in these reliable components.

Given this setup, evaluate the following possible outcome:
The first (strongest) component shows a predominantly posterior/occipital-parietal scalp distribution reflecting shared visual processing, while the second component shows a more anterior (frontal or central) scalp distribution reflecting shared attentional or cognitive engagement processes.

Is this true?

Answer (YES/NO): NO